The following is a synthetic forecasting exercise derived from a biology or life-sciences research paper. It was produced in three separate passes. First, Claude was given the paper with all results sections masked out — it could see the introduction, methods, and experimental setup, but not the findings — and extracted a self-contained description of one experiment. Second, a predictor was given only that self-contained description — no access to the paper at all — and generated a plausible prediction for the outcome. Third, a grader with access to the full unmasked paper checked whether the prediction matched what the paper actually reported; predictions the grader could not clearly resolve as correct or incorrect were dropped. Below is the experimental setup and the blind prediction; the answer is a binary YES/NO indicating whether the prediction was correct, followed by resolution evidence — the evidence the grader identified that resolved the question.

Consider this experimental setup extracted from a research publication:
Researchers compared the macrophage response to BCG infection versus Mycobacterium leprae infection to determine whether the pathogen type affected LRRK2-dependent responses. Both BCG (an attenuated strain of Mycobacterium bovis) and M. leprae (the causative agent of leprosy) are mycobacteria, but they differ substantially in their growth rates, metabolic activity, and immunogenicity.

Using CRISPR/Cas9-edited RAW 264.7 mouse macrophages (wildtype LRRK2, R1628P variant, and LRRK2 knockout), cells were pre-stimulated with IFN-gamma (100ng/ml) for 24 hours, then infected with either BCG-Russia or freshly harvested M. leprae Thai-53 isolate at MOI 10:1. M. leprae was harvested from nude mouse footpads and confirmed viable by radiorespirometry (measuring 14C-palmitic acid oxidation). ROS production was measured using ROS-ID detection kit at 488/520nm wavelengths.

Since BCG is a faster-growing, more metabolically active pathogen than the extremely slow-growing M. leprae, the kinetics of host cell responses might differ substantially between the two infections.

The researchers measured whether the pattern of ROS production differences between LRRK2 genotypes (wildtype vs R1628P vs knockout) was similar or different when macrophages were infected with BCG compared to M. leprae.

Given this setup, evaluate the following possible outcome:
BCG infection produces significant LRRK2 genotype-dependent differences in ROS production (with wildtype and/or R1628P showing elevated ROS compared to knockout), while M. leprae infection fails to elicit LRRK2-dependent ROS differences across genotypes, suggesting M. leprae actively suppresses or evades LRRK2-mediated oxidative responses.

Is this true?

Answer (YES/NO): NO